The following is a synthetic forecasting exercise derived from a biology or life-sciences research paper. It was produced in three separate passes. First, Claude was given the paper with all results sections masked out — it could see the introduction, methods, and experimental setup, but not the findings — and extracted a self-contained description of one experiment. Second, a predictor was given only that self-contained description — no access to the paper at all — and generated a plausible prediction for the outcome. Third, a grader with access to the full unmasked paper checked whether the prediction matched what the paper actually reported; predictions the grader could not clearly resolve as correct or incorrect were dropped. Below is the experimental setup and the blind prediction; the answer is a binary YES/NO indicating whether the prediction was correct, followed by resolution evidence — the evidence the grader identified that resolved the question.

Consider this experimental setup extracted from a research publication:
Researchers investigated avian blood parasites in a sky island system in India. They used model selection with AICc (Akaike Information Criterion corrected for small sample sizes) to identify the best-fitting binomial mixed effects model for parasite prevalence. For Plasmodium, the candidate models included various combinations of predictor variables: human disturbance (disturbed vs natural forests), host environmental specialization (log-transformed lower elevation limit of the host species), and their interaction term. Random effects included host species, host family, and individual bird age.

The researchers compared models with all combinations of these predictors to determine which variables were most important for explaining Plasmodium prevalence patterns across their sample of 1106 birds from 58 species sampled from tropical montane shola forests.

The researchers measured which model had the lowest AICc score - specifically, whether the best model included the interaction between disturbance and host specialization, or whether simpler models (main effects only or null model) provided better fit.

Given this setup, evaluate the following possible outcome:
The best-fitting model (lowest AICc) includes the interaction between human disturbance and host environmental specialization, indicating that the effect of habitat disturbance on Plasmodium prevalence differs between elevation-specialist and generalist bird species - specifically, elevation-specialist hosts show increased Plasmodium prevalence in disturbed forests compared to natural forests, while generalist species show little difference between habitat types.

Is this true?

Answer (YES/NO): NO